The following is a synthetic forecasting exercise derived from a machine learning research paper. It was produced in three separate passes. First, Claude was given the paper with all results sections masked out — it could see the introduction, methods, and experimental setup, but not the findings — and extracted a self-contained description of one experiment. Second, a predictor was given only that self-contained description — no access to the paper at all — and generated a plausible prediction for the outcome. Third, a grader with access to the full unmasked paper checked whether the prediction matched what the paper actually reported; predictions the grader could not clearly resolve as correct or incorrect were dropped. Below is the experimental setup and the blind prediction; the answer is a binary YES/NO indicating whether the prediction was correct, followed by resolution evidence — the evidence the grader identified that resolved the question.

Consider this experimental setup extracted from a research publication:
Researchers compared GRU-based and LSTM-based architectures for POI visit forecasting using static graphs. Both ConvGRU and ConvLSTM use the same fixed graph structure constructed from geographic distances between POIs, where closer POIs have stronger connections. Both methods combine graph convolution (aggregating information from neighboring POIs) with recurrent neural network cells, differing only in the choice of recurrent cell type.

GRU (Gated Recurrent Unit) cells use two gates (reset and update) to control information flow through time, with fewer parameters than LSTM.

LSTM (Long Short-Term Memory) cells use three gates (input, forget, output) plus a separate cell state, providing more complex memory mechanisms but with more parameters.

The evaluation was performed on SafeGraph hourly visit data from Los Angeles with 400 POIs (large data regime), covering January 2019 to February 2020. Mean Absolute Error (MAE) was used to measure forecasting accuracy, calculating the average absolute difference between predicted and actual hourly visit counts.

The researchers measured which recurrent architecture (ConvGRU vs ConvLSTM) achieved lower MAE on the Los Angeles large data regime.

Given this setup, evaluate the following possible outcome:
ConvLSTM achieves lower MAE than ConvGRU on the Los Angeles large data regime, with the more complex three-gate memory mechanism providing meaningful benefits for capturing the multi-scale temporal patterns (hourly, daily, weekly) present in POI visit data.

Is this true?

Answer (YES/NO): NO